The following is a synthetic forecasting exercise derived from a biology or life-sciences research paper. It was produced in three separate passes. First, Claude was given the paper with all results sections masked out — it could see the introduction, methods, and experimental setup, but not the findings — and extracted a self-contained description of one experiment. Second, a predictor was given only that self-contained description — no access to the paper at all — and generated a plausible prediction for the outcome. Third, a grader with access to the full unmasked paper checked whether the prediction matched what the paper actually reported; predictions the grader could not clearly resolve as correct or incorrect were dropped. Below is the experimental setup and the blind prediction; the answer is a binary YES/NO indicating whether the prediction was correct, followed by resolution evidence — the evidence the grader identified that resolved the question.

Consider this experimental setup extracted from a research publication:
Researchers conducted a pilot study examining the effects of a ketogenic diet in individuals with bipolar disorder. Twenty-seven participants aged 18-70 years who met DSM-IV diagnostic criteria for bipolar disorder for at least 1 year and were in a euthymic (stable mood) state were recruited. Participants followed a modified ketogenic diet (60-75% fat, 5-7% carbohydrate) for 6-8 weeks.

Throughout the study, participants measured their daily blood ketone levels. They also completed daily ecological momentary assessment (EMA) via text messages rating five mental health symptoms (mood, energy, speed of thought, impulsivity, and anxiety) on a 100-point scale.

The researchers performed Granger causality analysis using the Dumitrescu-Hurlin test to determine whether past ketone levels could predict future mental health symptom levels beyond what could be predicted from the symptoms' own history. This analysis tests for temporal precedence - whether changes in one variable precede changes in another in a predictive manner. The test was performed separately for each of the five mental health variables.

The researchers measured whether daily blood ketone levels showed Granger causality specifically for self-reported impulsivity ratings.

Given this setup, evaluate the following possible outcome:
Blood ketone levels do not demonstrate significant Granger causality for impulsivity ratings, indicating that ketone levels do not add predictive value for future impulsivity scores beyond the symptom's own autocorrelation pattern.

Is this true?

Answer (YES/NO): YES